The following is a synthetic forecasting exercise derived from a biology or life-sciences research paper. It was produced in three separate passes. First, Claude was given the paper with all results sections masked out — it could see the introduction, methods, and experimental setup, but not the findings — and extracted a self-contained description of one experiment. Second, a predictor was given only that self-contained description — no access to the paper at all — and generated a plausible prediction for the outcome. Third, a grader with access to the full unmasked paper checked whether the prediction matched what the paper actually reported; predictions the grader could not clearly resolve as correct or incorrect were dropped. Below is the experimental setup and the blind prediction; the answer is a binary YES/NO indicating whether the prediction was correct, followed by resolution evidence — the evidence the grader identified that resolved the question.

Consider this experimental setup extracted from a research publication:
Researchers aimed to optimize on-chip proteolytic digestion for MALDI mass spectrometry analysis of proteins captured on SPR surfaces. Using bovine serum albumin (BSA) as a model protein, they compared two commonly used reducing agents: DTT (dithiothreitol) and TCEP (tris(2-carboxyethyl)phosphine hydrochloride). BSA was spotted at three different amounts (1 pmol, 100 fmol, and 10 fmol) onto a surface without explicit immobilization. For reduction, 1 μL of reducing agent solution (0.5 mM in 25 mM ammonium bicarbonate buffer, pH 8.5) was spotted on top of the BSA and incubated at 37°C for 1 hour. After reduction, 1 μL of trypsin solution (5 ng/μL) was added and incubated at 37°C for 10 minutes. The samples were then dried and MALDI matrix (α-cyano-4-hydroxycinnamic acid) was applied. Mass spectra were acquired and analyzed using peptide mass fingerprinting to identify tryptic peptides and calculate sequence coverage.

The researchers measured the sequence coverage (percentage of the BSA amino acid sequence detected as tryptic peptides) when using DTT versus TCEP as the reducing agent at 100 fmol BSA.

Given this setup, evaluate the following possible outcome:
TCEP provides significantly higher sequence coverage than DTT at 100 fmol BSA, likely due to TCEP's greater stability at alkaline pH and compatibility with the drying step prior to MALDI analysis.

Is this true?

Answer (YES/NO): YES